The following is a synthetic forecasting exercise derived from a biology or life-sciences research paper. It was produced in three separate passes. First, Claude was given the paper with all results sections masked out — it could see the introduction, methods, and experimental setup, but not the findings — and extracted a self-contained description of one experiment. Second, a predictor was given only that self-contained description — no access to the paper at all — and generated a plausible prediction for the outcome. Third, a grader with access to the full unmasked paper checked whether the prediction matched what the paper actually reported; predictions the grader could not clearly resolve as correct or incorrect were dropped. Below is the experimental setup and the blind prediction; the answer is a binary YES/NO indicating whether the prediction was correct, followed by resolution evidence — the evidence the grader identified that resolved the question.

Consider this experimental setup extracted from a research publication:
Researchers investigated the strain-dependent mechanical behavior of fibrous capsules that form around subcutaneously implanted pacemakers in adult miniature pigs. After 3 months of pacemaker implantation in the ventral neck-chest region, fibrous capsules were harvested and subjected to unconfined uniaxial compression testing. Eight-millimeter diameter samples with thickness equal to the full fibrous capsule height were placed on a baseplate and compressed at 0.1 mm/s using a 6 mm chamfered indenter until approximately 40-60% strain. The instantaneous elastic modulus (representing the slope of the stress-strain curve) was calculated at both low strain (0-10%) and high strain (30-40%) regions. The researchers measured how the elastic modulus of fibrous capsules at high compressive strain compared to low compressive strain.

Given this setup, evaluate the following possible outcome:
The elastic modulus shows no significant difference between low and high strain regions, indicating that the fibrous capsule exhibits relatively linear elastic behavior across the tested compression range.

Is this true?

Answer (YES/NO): NO